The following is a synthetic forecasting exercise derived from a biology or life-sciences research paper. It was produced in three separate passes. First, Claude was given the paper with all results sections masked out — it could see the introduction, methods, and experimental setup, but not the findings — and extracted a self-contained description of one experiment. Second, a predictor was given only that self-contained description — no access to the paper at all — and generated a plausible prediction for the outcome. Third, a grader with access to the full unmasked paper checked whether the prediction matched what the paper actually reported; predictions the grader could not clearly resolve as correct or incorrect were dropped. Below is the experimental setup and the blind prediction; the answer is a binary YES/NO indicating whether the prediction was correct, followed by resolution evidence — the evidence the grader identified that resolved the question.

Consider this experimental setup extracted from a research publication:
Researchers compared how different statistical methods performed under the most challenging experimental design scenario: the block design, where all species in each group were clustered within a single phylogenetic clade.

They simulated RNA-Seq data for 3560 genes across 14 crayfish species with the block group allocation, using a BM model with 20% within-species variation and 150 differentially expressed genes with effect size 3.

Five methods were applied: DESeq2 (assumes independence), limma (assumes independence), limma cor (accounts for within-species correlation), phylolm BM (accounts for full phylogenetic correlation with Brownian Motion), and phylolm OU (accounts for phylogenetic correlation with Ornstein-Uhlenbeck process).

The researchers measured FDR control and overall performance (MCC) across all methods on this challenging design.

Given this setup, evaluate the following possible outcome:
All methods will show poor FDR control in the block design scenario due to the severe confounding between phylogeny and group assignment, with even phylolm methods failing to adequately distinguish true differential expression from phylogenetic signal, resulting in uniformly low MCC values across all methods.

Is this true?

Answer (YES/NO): YES